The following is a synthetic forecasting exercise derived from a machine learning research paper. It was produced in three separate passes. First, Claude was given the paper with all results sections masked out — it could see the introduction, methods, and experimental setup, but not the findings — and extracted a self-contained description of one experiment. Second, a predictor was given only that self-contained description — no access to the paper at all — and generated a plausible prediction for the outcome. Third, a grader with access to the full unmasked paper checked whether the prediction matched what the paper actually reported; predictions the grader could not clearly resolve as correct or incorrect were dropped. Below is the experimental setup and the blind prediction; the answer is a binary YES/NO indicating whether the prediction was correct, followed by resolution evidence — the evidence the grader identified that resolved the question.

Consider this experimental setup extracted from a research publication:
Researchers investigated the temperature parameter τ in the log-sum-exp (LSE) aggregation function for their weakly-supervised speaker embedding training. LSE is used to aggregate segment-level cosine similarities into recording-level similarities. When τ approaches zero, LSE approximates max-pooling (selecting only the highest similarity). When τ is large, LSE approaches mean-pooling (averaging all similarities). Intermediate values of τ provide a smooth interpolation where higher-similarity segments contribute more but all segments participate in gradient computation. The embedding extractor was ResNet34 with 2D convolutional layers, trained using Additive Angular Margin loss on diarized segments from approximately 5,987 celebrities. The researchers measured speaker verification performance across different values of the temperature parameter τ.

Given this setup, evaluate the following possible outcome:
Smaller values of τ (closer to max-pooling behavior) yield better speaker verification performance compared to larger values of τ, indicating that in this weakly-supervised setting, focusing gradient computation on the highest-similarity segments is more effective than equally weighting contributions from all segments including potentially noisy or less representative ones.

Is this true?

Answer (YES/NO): NO